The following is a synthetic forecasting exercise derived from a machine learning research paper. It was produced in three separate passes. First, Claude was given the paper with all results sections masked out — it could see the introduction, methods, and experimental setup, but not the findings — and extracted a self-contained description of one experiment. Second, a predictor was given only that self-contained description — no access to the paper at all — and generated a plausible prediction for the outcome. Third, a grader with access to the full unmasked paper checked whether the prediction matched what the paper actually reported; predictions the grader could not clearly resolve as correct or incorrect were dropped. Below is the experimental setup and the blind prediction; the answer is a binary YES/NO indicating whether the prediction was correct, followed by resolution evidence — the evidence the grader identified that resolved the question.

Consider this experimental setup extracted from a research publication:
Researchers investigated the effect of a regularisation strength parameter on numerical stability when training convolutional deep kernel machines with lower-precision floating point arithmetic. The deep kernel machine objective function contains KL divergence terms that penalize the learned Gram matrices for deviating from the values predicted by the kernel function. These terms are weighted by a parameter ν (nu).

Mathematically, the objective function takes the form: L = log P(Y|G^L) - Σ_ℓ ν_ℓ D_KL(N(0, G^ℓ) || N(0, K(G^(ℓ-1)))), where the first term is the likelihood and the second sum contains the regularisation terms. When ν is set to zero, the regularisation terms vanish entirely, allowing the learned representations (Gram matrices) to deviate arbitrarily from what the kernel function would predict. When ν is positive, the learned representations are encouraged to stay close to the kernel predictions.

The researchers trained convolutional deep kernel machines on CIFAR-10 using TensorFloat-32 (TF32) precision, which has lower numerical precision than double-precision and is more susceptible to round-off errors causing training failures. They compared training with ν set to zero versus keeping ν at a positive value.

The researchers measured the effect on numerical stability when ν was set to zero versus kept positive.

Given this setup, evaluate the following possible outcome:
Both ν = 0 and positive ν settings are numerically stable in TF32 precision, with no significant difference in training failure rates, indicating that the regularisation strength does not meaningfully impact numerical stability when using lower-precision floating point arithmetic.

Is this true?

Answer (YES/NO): NO